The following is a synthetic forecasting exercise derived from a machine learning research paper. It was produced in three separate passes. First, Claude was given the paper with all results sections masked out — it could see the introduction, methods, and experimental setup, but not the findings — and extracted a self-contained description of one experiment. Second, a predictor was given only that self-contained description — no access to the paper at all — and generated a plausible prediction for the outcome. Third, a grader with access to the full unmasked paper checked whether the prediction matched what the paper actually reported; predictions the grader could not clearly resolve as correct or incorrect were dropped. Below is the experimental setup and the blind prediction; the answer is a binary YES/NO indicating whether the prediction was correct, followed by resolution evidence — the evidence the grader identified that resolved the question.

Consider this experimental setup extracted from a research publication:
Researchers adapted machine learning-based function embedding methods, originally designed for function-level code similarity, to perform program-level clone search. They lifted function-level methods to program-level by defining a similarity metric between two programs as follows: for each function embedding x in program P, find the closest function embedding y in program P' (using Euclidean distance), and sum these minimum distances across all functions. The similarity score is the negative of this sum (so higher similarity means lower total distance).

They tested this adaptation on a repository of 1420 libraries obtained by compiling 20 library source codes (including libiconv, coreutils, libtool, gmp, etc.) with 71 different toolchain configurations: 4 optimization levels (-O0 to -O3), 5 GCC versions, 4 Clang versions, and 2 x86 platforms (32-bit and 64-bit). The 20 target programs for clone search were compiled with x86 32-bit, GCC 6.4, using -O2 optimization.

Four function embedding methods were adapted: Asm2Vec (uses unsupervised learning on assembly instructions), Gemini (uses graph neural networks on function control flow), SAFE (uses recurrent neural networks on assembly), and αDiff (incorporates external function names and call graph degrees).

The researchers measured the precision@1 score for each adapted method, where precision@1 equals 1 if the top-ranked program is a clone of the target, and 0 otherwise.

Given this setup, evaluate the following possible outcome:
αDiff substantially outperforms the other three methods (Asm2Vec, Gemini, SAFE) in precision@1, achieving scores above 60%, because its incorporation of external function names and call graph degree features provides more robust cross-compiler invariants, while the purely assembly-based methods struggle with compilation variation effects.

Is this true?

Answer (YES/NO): NO